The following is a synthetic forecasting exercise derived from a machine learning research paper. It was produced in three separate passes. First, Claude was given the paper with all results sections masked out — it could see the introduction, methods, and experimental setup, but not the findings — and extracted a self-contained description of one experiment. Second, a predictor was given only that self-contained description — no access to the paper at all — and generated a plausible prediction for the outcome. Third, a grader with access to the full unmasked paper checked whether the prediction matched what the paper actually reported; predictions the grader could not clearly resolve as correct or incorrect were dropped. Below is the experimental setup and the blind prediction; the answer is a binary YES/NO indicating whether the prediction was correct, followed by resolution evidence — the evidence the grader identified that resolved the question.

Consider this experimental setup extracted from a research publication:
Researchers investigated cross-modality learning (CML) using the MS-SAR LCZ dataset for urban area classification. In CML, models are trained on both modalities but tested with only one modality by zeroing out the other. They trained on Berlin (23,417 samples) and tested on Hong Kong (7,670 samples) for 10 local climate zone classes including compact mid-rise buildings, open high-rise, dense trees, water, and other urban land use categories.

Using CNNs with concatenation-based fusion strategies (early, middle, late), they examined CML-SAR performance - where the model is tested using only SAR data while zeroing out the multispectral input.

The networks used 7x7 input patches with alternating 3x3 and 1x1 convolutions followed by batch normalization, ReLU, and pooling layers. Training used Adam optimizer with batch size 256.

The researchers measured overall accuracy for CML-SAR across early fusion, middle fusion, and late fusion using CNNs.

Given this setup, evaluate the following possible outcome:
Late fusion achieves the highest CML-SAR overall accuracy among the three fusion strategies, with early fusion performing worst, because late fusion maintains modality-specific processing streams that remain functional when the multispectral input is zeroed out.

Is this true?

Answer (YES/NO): NO